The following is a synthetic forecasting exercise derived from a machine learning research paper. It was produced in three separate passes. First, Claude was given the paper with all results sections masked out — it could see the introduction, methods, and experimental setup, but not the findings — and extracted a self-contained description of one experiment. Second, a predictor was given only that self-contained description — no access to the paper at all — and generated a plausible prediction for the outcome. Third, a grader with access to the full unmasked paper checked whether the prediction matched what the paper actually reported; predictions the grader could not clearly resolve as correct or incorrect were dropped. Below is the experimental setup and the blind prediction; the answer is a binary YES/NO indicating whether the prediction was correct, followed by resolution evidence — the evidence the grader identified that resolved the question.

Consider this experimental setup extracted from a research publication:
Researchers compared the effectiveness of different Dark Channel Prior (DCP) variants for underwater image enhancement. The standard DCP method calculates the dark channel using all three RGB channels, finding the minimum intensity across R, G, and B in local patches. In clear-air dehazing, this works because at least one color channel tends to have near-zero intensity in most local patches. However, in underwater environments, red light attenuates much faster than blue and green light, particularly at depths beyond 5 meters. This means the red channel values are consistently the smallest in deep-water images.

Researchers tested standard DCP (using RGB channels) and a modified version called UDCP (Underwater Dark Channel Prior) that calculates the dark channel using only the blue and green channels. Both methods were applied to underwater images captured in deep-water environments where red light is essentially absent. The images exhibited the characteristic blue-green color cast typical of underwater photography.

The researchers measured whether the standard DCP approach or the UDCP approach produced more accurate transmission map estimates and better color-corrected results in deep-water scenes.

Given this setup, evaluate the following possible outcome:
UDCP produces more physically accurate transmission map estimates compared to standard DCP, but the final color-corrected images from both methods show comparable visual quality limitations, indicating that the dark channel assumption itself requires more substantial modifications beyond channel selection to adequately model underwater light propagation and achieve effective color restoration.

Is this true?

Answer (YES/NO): NO